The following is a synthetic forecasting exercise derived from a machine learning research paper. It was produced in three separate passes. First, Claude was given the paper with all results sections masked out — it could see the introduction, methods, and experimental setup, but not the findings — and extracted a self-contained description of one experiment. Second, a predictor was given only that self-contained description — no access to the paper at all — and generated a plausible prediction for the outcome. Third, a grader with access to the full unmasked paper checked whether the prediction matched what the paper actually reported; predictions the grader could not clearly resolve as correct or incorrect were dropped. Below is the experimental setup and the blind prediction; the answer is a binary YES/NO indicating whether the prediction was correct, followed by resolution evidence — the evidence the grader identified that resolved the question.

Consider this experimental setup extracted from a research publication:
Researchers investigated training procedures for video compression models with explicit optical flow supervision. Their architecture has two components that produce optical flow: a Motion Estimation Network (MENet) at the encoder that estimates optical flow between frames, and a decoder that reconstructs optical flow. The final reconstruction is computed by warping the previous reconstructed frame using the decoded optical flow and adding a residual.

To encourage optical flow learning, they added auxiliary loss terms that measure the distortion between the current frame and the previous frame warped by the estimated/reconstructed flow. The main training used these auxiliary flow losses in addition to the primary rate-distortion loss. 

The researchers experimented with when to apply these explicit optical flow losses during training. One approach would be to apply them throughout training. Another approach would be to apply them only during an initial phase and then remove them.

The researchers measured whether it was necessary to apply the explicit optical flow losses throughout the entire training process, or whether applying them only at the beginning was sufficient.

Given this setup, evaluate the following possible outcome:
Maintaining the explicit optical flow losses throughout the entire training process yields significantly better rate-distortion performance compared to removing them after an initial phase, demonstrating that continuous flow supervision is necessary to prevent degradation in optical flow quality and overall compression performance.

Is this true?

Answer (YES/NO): NO